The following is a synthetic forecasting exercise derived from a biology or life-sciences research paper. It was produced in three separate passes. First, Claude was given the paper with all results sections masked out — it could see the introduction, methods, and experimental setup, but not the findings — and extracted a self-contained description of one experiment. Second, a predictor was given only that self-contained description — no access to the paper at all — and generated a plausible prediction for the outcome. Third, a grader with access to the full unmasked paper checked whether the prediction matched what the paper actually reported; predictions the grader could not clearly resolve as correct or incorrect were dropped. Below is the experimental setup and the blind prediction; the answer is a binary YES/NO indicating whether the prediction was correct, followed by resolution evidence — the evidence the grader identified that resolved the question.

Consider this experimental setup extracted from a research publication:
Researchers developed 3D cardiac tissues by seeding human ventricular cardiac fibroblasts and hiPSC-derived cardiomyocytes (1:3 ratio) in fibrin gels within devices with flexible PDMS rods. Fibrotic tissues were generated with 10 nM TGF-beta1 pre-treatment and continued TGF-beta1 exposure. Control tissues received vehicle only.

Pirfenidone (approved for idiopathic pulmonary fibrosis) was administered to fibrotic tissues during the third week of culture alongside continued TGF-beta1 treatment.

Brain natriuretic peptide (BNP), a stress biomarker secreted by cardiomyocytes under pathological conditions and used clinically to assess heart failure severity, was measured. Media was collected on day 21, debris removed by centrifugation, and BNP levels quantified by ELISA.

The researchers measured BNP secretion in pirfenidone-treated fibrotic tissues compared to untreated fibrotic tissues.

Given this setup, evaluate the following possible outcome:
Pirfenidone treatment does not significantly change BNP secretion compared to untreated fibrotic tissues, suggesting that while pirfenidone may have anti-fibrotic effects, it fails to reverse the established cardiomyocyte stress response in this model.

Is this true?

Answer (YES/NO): NO